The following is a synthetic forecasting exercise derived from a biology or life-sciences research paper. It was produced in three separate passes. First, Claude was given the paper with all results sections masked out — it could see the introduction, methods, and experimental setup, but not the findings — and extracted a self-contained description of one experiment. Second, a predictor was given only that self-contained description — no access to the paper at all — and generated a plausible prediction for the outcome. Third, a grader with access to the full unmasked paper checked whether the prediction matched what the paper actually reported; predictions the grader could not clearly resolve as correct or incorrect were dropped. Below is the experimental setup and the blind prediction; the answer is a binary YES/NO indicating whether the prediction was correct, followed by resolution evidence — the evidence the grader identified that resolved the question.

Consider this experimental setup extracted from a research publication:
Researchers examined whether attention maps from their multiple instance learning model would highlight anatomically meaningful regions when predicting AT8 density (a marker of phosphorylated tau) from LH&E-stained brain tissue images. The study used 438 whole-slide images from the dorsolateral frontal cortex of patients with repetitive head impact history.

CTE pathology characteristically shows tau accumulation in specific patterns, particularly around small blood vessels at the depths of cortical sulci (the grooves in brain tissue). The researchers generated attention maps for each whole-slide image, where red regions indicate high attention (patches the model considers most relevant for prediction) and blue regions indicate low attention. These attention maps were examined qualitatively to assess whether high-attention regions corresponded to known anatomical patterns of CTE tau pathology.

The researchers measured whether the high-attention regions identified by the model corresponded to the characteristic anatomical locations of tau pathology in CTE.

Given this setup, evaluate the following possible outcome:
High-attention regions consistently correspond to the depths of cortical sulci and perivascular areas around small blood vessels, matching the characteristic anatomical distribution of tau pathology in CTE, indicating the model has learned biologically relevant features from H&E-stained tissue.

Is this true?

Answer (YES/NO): NO